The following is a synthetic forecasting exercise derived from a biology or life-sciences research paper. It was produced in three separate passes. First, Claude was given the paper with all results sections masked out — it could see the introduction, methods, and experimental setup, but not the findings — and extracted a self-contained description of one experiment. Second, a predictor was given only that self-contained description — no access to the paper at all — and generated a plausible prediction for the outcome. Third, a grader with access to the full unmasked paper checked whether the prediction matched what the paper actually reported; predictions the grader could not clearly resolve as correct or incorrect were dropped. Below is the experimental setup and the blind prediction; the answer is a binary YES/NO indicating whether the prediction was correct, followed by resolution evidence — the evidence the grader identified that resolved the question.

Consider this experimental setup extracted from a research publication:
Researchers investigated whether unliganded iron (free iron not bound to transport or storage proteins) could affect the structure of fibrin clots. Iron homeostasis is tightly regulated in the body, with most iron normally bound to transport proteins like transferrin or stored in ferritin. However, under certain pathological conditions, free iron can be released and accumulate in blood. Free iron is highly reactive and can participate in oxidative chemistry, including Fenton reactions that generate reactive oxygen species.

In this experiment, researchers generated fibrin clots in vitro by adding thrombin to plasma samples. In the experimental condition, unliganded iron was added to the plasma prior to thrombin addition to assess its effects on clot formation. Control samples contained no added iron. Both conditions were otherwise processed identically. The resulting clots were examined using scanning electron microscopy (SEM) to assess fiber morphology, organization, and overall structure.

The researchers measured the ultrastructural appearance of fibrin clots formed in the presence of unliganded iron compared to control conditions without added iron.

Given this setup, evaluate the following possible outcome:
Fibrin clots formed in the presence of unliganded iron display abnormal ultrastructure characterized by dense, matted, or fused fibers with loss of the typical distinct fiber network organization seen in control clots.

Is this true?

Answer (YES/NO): YES